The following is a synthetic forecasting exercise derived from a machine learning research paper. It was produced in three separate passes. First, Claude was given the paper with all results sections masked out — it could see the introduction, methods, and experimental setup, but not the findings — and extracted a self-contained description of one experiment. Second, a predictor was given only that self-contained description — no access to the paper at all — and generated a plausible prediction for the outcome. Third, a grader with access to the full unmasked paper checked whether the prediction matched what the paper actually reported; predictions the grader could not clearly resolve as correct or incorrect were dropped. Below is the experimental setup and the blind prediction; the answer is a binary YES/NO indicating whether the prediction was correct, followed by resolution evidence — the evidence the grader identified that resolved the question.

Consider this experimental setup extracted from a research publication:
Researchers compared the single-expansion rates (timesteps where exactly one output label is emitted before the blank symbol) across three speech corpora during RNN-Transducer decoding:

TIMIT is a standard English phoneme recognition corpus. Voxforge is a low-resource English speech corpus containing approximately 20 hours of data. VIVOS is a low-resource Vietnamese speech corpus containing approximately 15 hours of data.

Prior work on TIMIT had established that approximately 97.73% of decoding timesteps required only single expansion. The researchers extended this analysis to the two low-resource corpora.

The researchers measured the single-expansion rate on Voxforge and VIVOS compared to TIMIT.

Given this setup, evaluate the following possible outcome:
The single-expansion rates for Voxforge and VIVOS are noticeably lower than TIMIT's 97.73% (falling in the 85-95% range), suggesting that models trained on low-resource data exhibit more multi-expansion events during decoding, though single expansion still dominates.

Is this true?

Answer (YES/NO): YES